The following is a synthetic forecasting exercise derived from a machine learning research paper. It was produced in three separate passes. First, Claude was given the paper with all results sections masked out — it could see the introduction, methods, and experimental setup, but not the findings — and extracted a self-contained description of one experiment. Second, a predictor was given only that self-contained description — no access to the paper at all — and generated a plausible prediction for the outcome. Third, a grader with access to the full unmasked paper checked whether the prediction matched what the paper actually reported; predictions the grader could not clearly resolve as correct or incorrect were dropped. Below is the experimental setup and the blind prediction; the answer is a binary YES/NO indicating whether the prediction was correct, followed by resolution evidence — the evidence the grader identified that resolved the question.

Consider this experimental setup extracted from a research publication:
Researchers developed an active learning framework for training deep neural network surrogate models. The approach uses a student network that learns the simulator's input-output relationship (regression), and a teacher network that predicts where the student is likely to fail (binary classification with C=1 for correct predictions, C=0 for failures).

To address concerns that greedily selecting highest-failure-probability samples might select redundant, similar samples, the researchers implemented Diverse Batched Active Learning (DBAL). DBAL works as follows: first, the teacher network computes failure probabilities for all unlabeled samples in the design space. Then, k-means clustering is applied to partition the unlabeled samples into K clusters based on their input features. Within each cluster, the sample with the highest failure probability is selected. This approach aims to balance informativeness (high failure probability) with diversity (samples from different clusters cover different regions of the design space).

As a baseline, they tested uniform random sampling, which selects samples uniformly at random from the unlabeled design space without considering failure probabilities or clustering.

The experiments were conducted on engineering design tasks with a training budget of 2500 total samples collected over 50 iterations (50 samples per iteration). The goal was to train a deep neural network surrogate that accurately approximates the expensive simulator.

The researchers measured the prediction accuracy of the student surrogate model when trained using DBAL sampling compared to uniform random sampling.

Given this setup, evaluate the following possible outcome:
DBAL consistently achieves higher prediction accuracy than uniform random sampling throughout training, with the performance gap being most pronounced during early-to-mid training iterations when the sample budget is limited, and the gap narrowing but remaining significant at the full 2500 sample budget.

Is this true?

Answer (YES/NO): NO